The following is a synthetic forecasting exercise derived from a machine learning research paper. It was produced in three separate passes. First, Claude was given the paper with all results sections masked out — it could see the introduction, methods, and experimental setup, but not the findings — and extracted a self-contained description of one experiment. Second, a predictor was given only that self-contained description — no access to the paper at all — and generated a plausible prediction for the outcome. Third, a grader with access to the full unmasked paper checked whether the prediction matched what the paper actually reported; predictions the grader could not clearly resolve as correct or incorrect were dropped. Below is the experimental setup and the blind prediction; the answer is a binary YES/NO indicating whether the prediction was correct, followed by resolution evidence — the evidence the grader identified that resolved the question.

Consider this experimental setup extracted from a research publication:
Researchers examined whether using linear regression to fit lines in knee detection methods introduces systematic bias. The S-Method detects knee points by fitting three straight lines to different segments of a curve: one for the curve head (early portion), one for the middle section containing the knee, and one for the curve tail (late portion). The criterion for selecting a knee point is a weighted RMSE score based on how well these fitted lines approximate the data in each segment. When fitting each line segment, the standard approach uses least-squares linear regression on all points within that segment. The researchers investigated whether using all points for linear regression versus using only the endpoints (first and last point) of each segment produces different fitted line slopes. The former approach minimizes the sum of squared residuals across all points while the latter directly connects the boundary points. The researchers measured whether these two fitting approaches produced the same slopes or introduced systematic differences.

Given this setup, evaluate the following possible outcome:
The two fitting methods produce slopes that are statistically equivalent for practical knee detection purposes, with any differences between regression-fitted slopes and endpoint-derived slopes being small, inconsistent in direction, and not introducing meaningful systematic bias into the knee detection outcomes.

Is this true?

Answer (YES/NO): NO